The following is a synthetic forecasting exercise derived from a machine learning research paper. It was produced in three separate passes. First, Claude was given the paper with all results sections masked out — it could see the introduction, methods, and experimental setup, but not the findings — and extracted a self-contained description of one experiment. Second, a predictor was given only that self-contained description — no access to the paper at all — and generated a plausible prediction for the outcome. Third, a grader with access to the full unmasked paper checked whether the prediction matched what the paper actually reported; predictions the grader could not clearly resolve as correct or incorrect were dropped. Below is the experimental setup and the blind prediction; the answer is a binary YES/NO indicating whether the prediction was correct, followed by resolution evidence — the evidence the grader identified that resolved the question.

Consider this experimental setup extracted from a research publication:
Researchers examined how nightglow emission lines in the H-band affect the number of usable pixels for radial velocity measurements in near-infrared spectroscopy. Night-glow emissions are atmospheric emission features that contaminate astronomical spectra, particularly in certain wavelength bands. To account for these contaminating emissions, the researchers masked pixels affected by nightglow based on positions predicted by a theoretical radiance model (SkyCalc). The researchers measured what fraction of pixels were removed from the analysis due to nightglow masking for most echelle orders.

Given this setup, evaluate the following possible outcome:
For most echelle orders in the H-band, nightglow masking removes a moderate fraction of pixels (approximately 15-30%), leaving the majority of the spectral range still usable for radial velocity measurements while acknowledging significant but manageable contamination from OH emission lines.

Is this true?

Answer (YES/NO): NO